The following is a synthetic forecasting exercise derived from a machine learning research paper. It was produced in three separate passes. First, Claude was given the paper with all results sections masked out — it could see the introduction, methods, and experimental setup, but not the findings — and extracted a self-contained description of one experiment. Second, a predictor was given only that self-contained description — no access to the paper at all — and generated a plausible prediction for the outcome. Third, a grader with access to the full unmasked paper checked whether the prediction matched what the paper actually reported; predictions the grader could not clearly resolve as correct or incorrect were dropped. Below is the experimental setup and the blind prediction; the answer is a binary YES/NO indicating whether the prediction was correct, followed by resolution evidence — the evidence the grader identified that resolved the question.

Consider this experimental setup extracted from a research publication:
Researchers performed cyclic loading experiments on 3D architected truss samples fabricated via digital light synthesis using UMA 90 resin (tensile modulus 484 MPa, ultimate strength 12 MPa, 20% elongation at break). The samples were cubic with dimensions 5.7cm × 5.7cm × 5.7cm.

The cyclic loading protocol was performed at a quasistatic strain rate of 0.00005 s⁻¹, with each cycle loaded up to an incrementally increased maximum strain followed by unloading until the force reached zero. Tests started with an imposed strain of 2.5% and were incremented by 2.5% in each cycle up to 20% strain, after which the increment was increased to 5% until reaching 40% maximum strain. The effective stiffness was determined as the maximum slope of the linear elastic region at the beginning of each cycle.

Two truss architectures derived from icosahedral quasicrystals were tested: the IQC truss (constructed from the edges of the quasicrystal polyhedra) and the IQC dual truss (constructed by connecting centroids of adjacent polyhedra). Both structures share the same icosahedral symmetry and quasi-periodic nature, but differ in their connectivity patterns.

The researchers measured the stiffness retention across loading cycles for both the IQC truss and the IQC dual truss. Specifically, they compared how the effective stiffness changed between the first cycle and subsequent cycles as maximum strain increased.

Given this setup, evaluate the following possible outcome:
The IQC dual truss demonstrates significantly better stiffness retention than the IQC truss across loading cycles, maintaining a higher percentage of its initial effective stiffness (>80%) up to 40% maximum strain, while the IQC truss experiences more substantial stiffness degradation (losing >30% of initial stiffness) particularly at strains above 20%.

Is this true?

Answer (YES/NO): NO